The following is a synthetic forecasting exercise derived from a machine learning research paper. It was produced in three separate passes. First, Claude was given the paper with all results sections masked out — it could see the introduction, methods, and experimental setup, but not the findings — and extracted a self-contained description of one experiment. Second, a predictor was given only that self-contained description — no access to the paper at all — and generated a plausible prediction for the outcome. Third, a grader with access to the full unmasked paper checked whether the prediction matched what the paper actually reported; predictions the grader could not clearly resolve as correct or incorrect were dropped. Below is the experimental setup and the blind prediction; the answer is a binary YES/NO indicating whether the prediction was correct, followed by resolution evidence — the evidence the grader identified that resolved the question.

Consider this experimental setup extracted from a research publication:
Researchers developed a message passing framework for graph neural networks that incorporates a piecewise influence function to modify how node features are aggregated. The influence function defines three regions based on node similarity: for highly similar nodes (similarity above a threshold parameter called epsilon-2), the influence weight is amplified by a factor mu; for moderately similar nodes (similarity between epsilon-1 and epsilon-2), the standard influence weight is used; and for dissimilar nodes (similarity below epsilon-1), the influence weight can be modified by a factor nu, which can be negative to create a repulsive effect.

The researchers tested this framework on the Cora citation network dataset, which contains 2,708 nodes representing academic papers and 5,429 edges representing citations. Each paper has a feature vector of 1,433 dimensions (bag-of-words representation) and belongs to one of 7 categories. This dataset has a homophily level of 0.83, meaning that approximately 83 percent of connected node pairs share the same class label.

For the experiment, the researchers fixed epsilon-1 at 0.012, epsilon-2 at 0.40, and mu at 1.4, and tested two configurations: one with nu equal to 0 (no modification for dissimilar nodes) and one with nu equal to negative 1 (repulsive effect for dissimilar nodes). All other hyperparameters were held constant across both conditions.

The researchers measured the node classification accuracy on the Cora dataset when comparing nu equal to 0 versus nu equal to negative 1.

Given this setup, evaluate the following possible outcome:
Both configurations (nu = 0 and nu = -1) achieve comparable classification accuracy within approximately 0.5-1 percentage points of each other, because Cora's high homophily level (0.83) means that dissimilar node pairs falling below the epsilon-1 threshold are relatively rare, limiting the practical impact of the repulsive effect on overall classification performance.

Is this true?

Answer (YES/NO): NO